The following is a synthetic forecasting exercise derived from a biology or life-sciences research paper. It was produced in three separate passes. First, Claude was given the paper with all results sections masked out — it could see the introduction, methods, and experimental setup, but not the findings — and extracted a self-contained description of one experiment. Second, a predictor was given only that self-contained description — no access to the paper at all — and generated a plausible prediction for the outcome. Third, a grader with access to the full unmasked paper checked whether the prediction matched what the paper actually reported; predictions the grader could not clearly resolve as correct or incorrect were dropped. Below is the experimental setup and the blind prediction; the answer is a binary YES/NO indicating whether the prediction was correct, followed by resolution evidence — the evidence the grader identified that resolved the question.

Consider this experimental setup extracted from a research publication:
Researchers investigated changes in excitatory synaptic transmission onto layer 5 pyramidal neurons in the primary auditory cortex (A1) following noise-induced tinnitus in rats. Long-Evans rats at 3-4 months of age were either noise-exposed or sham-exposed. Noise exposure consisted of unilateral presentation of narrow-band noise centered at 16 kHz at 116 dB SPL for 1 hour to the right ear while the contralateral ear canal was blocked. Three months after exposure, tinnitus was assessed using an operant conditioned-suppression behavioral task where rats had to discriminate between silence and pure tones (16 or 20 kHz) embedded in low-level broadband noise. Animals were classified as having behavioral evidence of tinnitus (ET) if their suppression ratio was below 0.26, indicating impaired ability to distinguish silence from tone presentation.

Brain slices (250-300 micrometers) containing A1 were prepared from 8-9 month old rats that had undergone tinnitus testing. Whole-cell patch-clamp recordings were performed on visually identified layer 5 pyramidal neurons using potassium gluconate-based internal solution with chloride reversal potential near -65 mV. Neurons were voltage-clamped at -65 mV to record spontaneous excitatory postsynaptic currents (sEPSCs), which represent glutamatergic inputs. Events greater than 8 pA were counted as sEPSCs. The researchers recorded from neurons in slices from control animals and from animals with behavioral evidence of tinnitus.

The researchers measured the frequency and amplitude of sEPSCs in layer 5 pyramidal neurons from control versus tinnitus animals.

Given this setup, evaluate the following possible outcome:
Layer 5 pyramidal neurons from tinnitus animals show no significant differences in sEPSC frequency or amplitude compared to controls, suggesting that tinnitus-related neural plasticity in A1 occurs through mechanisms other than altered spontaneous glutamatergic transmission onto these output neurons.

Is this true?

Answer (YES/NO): NO